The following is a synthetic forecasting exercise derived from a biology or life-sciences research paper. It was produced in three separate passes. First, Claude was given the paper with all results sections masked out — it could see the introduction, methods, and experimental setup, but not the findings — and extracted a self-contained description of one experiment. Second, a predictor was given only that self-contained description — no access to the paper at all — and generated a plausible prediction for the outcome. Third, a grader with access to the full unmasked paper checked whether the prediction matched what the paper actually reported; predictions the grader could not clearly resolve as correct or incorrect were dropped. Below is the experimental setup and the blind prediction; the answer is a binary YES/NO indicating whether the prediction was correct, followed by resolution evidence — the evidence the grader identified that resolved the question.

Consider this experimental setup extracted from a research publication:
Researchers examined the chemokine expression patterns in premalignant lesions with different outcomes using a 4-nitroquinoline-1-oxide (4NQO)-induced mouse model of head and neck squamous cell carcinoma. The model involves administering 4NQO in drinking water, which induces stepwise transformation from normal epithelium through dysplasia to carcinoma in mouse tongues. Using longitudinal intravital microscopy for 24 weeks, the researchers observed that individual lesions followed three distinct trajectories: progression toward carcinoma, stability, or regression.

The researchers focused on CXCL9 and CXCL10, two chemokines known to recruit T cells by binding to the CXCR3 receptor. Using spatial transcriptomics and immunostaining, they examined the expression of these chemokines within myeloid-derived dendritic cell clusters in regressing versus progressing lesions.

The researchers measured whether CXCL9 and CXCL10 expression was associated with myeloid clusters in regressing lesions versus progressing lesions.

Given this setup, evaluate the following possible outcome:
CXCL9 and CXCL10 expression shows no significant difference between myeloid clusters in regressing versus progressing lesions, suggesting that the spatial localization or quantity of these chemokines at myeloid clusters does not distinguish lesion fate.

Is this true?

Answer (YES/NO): NO